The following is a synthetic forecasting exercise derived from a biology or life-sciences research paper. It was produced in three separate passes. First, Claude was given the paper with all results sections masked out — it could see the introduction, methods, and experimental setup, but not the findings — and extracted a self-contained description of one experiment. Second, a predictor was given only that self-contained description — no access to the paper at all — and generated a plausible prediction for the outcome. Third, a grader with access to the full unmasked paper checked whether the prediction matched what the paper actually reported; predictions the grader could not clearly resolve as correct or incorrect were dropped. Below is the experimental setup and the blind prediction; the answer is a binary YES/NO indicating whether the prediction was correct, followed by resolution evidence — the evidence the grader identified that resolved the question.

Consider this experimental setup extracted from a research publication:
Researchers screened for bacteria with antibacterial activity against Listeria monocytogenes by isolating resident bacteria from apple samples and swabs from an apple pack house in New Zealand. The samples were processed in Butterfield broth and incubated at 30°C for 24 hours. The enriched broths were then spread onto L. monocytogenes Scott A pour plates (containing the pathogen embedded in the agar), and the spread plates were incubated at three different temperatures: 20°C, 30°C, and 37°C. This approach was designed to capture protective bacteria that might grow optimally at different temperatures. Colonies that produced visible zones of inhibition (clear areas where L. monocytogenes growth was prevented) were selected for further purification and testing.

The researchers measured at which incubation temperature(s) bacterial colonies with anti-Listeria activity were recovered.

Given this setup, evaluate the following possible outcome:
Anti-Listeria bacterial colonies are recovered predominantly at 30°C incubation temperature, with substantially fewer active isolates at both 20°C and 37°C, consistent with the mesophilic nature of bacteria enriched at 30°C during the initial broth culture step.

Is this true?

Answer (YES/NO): NO